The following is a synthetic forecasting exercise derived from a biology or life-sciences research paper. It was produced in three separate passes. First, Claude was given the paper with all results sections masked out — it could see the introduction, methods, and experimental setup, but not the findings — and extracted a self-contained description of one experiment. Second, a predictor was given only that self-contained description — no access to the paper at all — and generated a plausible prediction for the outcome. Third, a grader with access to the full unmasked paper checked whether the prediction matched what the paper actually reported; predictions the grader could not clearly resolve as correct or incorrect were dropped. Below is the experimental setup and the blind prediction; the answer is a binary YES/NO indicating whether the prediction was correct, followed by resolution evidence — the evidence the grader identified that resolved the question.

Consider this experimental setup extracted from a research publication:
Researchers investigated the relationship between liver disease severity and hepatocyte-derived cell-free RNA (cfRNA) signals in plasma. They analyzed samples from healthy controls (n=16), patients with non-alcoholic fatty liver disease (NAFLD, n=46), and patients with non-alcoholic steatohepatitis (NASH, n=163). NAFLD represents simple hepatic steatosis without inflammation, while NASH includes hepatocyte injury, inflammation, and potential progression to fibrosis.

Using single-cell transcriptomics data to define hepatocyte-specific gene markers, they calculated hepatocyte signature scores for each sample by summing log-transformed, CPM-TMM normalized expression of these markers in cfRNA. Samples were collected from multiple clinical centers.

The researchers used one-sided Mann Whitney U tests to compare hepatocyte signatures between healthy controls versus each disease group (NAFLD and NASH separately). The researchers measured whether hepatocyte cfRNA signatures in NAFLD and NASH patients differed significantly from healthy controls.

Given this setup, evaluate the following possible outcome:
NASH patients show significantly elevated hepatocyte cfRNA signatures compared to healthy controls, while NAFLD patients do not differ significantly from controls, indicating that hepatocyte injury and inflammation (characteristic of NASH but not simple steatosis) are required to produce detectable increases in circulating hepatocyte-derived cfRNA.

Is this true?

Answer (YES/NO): NO